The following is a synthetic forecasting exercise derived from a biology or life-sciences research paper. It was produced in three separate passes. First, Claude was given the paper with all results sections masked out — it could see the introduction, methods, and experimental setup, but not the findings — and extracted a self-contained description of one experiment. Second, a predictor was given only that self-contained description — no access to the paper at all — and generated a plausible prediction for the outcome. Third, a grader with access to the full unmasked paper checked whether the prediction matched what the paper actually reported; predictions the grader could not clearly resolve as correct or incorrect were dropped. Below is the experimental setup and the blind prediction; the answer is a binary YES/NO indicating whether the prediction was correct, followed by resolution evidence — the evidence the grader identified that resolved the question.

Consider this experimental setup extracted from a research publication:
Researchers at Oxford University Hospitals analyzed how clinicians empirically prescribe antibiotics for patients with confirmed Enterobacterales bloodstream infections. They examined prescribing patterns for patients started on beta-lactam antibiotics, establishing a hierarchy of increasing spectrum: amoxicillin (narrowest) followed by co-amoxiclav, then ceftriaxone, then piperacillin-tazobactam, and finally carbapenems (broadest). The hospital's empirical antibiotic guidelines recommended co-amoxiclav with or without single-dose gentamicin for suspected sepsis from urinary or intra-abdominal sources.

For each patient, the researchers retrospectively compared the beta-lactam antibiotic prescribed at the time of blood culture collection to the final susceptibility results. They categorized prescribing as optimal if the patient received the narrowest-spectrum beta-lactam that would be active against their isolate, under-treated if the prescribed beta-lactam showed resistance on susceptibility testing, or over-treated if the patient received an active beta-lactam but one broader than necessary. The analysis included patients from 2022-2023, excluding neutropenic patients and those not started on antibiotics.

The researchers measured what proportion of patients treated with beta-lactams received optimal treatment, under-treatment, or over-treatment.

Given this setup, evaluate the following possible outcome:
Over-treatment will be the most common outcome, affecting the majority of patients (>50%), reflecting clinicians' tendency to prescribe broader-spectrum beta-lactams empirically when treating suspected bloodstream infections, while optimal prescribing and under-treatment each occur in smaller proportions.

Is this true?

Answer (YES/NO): NO